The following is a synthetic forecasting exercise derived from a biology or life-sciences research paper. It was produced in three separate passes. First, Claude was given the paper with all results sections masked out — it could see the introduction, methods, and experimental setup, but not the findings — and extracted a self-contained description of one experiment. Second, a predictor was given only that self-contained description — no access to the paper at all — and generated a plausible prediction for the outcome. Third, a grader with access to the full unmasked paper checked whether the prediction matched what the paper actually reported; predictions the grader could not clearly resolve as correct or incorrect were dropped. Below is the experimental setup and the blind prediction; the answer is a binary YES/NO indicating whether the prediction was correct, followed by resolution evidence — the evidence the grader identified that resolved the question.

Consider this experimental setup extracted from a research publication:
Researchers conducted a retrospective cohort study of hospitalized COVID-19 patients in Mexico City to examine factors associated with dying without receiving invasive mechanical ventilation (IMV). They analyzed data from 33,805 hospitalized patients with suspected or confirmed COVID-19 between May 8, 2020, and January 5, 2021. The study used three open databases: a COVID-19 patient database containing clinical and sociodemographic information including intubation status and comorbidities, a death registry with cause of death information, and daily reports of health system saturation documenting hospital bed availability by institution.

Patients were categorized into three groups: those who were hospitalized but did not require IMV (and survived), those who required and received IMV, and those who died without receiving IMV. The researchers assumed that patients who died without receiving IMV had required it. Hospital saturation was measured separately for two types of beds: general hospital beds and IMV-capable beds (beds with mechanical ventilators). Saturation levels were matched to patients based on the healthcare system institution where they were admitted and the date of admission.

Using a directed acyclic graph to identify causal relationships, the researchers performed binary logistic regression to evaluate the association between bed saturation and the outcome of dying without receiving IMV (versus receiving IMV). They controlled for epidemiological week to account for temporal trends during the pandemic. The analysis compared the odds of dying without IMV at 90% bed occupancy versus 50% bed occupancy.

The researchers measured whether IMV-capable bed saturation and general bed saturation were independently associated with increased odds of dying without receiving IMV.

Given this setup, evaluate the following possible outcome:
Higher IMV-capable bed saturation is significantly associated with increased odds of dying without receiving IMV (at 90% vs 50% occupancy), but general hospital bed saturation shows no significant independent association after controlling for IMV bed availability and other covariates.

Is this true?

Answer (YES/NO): NO